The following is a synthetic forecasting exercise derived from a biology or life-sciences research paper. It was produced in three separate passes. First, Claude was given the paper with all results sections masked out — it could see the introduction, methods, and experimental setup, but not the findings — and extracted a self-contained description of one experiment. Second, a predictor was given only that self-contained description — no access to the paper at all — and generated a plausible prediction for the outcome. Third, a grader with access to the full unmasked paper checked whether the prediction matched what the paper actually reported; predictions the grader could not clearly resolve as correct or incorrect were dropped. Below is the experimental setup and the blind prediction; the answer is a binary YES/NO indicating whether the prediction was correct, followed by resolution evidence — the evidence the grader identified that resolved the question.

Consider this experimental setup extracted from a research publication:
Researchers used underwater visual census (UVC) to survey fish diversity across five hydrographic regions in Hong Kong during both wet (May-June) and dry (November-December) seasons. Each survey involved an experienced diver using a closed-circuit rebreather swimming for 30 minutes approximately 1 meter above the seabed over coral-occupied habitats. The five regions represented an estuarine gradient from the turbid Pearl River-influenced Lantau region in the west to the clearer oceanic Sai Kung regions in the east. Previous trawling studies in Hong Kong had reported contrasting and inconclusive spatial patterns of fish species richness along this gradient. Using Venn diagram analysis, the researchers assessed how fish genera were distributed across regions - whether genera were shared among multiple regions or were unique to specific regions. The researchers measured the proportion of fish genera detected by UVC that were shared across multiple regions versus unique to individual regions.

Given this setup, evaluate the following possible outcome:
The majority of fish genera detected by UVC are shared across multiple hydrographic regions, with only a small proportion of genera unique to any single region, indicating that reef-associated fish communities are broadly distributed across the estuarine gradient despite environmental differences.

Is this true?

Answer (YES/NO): NO